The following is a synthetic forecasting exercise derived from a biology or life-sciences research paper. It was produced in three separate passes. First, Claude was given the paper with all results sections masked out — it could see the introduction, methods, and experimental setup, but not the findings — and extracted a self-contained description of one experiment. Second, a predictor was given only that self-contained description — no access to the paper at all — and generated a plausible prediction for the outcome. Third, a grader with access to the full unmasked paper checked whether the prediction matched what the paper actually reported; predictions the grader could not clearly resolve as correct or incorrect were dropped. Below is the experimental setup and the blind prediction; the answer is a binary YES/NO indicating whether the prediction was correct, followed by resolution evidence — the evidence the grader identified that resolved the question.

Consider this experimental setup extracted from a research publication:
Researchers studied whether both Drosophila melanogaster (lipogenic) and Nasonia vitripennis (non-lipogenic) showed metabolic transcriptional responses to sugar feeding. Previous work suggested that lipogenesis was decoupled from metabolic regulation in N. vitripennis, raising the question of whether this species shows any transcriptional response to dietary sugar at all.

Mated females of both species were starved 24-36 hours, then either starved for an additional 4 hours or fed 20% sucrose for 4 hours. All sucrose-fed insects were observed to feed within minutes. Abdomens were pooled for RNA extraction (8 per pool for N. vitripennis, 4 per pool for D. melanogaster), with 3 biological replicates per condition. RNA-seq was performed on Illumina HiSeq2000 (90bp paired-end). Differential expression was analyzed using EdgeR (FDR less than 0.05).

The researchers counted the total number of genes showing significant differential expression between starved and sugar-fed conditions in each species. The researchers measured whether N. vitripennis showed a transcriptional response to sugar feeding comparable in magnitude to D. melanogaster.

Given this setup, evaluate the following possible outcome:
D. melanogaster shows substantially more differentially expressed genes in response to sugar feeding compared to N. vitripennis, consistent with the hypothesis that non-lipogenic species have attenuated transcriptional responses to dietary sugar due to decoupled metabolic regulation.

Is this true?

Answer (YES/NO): NO